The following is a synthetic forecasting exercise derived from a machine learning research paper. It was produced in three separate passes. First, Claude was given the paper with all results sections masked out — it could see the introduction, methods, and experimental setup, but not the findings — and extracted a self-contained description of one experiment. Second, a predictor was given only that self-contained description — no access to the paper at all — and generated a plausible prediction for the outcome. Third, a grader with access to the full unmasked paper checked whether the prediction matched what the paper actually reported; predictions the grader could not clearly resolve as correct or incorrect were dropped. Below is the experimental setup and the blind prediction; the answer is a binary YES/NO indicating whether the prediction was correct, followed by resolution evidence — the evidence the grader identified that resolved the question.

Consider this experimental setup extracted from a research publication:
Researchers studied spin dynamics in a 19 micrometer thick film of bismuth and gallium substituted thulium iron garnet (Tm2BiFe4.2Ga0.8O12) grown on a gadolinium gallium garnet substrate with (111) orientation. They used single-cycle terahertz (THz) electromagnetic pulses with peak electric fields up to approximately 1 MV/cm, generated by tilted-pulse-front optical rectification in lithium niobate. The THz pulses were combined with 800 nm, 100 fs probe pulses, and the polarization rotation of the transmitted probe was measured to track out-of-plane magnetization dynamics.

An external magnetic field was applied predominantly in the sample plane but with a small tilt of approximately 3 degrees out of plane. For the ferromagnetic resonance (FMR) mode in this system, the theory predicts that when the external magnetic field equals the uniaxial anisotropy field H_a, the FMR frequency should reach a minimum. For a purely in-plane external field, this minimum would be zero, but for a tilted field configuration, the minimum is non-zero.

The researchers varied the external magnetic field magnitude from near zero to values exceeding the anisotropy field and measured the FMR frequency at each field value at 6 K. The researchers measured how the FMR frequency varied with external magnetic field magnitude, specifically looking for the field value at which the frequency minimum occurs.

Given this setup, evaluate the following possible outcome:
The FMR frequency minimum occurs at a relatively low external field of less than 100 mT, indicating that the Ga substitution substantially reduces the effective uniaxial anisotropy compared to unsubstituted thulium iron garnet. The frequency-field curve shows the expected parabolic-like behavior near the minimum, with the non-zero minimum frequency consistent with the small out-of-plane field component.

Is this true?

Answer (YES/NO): NO